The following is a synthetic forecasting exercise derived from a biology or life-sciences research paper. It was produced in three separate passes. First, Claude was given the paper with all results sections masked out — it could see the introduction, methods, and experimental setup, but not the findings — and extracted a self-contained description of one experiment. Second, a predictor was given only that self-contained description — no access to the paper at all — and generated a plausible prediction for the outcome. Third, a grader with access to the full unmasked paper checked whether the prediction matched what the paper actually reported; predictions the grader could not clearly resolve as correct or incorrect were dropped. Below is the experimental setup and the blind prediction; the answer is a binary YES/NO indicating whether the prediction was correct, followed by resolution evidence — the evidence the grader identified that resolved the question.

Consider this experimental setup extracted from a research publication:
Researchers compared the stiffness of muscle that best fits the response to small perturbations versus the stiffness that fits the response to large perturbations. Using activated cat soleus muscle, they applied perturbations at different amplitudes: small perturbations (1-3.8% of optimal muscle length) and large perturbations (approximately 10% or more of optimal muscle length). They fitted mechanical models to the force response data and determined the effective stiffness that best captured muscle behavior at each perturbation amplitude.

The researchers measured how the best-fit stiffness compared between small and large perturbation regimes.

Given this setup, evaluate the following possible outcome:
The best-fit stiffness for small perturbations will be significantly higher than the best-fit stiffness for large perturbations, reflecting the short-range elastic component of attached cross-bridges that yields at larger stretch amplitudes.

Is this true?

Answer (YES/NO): YES